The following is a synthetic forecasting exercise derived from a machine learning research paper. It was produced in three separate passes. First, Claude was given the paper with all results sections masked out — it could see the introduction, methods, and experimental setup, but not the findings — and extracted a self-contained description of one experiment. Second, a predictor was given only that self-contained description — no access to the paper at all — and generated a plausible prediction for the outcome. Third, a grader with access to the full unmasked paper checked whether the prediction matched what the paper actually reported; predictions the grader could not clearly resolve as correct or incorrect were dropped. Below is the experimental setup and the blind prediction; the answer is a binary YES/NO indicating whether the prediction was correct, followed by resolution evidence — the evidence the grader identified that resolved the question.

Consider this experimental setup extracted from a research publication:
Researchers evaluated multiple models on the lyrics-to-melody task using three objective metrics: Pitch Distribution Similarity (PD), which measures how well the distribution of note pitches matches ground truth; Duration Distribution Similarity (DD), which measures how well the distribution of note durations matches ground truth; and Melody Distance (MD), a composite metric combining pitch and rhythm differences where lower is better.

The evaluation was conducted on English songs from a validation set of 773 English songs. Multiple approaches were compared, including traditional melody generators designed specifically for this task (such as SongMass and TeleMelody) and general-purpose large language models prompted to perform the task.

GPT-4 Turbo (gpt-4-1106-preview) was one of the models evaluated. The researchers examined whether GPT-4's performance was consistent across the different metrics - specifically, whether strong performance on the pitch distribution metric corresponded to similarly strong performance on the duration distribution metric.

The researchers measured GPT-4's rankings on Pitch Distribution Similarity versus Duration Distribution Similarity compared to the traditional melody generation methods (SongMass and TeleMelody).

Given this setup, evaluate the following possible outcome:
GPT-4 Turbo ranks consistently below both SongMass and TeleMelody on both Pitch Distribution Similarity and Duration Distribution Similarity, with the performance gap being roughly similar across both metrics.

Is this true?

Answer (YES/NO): NO